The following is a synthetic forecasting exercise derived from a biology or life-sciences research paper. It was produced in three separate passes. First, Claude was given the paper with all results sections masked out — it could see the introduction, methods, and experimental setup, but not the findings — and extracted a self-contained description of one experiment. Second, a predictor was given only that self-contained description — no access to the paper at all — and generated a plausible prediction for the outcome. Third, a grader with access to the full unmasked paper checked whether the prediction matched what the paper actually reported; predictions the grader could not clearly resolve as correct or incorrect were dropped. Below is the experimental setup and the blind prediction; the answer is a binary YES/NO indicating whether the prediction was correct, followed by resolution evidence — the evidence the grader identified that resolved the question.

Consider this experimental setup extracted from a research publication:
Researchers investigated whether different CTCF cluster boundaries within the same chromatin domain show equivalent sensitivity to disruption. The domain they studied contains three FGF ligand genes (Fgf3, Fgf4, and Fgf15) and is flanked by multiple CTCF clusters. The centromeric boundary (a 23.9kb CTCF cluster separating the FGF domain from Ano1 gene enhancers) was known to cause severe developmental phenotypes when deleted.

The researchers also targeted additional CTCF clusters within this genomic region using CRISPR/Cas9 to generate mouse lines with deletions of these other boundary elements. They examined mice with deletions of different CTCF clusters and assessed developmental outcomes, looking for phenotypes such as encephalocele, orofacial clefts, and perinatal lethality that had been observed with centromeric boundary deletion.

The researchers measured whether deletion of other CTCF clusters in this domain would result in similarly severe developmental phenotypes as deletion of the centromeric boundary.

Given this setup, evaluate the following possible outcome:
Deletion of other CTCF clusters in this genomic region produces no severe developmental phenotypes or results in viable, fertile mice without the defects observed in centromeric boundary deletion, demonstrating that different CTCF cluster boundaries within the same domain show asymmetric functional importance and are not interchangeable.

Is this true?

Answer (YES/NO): YES